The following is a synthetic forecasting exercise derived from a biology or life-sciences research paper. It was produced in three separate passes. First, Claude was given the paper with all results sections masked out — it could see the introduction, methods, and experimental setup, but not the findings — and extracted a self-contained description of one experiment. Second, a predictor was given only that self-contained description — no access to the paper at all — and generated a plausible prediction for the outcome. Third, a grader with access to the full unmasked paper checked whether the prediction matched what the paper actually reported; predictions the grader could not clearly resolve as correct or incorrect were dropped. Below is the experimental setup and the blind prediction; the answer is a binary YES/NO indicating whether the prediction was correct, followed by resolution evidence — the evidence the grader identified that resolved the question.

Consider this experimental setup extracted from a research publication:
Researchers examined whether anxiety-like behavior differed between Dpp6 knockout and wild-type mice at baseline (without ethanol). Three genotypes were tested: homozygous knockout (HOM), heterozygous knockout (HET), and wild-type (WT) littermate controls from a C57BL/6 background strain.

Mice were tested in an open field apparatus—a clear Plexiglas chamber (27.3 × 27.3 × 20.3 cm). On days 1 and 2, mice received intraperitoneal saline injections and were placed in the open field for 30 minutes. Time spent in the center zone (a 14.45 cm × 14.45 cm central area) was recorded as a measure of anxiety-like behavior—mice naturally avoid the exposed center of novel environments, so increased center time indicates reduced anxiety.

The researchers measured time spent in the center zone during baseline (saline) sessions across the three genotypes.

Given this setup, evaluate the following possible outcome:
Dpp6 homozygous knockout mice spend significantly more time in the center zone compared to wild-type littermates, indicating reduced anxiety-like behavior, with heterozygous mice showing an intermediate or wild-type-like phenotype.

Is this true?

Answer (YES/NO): NO